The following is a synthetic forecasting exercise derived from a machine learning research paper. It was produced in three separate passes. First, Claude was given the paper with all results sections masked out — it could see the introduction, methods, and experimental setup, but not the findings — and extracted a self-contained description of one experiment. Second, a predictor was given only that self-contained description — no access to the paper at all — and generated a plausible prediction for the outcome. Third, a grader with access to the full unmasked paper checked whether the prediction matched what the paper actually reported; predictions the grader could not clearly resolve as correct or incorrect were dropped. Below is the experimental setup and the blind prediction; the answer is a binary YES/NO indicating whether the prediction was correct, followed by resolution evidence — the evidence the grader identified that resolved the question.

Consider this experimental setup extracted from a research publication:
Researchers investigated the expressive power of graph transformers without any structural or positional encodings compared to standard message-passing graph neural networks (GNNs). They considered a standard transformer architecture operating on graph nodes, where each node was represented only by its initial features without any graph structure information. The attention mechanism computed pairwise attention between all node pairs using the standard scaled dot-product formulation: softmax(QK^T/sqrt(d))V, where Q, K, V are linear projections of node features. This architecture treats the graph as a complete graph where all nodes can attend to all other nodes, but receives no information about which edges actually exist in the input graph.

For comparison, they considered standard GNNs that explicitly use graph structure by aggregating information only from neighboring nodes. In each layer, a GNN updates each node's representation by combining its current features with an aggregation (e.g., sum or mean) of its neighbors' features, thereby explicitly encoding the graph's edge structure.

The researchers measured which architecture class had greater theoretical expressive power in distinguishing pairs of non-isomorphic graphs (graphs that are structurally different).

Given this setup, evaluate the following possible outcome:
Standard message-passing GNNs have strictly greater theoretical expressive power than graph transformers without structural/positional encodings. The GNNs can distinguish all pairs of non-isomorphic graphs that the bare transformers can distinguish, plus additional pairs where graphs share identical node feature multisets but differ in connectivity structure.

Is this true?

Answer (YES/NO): YES